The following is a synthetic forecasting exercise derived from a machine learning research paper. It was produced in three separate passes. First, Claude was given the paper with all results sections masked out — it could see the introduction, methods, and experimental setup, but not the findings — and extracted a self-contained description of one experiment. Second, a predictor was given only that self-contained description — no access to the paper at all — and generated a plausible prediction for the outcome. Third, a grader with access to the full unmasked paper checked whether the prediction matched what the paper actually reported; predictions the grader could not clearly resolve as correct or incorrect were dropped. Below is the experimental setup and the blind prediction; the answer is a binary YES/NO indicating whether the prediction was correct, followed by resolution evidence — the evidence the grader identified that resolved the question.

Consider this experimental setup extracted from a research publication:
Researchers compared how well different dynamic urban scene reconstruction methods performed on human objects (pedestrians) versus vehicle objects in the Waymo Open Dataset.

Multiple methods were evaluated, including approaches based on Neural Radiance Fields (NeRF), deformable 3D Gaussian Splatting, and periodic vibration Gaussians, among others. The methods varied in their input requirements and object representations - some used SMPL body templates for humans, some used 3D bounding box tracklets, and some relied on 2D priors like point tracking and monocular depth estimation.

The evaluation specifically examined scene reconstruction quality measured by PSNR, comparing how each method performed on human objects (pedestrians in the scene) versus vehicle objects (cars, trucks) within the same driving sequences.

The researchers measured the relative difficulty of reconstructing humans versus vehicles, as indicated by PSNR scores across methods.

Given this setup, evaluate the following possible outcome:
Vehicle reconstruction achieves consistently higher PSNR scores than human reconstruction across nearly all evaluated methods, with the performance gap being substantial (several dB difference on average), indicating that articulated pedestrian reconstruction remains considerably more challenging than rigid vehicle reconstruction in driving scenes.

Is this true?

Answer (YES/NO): NO